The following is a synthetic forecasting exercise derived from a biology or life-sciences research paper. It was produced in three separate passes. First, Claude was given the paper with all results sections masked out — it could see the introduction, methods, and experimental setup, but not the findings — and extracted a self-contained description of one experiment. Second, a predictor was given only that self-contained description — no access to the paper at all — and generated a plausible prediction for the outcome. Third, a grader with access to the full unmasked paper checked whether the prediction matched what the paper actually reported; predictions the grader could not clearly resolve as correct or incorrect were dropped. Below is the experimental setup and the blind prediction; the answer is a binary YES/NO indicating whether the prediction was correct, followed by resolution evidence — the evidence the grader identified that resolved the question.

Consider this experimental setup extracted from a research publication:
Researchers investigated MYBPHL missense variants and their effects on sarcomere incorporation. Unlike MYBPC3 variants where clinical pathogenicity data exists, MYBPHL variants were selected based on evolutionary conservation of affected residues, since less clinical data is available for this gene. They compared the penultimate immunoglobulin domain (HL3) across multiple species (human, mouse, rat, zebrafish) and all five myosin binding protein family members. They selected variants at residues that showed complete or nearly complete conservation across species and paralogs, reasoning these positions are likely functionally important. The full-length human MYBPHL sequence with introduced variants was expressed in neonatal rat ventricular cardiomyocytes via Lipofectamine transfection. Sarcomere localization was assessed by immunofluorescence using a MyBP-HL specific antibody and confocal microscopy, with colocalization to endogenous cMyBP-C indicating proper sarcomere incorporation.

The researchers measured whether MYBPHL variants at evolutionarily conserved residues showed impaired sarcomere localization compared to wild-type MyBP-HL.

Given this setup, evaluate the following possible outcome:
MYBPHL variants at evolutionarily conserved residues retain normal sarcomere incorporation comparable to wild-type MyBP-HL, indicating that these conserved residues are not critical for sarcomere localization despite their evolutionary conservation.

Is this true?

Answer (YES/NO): NO